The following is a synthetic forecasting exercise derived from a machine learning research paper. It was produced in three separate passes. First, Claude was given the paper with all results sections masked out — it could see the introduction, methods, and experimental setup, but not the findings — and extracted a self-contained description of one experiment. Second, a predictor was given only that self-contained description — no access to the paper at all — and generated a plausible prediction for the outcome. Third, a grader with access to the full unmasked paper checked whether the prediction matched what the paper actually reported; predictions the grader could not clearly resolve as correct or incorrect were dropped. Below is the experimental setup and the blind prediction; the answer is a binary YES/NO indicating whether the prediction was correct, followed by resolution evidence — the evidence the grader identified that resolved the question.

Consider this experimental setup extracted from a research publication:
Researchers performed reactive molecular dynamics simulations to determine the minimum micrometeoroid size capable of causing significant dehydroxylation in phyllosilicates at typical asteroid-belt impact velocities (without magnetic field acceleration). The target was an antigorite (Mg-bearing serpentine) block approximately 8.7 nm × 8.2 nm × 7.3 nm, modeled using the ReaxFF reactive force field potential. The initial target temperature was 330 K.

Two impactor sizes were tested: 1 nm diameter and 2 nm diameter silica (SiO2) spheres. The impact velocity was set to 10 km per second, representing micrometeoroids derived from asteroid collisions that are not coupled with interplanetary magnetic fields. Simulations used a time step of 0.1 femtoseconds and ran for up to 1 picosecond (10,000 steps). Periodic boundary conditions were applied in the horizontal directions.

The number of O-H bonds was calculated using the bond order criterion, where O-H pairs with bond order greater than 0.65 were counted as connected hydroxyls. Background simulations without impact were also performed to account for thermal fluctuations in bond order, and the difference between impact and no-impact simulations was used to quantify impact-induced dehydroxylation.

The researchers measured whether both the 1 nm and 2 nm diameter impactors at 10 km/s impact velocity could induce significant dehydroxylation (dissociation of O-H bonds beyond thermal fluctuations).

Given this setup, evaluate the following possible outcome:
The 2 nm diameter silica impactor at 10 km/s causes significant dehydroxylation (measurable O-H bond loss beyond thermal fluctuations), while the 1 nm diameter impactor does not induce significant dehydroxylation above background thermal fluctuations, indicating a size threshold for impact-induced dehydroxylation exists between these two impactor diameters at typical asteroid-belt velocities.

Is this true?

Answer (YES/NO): YES